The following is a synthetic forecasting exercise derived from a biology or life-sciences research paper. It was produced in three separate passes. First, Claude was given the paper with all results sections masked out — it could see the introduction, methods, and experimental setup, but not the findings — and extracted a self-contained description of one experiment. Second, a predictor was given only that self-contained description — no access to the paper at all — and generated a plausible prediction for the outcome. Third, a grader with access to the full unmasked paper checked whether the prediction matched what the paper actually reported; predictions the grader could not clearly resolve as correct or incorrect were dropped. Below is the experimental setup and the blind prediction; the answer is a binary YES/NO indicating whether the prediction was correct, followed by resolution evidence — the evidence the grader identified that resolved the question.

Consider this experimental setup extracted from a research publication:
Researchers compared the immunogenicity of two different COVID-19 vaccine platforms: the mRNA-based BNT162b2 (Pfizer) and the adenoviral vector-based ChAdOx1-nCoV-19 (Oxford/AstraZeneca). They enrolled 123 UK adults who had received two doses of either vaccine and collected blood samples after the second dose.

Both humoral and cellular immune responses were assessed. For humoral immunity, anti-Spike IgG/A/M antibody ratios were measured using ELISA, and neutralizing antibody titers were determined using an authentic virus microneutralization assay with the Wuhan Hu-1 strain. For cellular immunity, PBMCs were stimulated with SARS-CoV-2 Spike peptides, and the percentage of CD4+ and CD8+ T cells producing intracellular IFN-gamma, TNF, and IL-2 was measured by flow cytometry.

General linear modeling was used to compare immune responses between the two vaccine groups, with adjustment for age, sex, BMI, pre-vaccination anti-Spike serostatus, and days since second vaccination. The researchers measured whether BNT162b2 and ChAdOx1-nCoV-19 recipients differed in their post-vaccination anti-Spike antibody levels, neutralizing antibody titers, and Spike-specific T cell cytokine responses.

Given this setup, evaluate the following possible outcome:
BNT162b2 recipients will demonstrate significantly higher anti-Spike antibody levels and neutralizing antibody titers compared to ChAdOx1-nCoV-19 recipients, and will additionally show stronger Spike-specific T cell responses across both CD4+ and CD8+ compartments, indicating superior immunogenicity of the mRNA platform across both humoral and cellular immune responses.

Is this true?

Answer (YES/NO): NO